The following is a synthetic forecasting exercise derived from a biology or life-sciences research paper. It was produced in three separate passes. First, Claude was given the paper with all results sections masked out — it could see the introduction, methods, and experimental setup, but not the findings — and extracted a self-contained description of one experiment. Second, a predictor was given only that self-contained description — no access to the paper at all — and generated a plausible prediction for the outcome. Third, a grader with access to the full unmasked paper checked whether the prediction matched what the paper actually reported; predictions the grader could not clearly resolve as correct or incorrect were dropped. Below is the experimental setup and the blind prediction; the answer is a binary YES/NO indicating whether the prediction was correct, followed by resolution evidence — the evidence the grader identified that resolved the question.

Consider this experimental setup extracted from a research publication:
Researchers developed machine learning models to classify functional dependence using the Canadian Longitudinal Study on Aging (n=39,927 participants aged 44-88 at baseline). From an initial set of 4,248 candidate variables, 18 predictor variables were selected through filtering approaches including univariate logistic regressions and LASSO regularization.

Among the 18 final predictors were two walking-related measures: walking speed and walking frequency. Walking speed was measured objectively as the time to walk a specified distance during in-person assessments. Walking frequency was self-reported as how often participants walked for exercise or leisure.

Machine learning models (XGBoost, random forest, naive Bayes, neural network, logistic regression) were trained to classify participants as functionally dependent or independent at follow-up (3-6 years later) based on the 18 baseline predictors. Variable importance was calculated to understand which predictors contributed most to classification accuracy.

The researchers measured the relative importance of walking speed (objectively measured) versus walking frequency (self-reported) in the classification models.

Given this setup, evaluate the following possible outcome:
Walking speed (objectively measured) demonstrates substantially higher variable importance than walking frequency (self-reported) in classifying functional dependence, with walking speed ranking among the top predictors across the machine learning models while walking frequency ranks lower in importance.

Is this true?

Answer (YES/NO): NO